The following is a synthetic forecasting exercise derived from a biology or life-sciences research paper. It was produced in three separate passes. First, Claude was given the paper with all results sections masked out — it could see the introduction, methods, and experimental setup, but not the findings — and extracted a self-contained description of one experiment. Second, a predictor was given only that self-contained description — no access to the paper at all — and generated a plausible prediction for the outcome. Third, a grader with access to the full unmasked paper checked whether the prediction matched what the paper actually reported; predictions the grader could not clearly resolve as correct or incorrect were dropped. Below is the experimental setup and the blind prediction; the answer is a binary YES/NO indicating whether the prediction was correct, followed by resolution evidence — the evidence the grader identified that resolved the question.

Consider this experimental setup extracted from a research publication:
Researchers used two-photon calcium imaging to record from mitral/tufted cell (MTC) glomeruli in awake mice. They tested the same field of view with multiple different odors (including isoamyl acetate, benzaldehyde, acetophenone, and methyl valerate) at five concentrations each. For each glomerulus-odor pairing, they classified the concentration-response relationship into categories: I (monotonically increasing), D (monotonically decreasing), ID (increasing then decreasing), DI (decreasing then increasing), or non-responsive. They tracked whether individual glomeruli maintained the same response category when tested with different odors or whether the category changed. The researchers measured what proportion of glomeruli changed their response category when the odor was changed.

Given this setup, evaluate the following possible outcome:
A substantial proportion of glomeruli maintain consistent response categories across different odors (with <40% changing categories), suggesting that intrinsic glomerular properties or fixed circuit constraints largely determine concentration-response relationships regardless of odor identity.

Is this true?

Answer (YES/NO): NO